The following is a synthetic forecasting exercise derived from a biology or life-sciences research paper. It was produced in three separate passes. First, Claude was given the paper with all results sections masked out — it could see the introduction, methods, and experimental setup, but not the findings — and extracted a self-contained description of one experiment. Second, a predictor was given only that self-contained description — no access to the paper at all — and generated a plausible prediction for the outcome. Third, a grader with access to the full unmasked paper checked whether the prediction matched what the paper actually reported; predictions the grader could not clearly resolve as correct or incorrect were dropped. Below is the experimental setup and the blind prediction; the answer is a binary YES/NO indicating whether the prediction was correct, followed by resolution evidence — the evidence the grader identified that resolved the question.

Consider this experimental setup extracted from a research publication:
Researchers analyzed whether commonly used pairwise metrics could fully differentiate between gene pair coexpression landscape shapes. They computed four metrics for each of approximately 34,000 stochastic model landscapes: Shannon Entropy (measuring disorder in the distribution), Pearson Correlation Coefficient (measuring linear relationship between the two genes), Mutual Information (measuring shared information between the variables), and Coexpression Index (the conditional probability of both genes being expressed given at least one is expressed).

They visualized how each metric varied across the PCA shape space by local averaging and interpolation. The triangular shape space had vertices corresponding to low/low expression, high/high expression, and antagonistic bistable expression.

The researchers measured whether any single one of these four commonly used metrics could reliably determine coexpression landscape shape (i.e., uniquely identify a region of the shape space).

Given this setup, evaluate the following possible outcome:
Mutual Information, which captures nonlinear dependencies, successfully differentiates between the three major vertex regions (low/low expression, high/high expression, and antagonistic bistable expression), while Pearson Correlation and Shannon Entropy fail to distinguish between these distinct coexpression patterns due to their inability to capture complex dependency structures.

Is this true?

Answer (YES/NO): NO